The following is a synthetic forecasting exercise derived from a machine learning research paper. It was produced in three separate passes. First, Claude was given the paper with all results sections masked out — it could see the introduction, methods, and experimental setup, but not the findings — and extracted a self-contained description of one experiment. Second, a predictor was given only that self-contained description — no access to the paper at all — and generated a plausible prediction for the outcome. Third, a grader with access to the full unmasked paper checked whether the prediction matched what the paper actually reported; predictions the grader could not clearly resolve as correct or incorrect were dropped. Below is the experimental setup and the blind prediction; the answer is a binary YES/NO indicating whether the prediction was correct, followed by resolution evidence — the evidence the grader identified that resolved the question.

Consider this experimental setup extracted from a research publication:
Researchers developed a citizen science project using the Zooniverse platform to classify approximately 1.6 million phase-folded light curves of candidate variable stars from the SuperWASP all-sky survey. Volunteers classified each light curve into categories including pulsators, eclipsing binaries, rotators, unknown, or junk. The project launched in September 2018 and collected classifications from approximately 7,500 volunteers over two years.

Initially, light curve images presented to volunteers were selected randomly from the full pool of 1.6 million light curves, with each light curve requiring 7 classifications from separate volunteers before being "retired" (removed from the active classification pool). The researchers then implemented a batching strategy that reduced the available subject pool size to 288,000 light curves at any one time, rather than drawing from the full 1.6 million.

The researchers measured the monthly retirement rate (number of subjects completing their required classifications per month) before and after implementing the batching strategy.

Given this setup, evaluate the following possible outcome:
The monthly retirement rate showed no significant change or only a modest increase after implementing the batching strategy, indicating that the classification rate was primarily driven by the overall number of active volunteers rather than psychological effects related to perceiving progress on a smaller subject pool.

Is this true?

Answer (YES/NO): NO